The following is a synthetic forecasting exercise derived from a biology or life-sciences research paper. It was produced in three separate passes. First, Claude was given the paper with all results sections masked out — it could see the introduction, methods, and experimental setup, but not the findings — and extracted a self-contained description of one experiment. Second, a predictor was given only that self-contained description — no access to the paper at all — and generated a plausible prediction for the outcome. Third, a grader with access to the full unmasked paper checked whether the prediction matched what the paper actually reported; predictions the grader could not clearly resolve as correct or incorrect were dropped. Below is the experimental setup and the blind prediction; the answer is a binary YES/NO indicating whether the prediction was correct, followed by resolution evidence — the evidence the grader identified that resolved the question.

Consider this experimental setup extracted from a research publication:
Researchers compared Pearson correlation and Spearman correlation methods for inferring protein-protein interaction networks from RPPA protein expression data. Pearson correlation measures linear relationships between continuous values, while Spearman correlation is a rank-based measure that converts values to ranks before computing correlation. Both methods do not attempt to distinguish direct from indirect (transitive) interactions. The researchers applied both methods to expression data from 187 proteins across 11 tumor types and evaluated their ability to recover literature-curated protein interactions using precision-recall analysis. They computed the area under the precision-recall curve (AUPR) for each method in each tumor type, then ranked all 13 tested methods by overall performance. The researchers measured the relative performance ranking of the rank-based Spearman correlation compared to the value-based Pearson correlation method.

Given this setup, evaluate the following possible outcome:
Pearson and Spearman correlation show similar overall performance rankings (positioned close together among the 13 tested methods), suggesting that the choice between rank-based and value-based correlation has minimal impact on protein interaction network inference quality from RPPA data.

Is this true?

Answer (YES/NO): NO